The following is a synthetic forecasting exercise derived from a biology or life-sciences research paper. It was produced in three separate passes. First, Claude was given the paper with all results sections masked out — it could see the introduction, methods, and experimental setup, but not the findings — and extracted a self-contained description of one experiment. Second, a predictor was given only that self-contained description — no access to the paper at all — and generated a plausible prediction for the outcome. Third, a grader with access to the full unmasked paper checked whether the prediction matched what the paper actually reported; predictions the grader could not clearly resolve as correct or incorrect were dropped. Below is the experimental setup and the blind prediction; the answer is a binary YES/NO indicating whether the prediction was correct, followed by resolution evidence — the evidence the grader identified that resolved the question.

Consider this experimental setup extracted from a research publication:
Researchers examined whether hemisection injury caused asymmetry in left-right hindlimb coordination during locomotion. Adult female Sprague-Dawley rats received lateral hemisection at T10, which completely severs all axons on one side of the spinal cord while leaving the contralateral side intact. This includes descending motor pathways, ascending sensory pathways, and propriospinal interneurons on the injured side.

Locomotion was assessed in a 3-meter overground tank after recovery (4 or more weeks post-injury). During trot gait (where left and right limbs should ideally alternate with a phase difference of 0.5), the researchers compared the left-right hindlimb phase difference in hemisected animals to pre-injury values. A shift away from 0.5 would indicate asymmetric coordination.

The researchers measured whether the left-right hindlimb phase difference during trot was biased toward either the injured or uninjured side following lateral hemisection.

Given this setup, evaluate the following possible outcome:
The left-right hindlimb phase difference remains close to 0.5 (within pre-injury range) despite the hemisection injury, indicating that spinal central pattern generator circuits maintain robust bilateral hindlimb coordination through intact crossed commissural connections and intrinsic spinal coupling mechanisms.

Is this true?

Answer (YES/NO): NO